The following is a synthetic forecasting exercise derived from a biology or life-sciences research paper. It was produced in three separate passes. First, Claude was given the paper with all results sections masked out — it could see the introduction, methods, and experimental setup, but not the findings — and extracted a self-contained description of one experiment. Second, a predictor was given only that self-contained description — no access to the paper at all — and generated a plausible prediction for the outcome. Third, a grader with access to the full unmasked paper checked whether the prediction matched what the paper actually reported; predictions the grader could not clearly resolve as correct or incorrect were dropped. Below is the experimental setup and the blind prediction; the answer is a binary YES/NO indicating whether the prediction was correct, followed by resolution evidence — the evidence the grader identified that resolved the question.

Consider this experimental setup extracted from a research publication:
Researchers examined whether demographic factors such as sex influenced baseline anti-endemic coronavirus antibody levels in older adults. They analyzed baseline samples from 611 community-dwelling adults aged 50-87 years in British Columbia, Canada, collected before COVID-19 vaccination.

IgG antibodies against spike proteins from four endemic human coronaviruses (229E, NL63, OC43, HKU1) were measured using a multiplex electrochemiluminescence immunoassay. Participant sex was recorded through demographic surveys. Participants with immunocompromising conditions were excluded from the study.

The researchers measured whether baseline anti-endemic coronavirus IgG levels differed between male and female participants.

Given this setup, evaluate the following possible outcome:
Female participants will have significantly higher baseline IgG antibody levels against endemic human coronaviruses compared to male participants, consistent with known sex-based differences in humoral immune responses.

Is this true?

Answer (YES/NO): NO